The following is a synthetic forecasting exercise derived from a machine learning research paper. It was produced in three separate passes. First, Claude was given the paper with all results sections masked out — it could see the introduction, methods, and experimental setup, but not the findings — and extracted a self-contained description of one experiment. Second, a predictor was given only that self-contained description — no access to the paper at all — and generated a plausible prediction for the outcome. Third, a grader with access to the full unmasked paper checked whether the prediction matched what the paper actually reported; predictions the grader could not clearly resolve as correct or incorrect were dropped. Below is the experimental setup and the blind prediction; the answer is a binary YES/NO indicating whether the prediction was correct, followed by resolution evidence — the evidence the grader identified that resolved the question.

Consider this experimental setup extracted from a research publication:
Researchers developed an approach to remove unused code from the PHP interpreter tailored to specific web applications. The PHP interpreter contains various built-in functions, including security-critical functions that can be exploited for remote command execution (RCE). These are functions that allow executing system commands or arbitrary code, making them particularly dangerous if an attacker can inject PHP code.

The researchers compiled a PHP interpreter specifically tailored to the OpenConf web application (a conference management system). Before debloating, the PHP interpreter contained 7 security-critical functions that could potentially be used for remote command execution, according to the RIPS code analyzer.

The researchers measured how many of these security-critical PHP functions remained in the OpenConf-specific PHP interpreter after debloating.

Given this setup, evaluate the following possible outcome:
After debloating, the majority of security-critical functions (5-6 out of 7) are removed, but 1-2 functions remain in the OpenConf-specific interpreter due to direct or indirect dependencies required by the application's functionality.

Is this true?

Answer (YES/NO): YES